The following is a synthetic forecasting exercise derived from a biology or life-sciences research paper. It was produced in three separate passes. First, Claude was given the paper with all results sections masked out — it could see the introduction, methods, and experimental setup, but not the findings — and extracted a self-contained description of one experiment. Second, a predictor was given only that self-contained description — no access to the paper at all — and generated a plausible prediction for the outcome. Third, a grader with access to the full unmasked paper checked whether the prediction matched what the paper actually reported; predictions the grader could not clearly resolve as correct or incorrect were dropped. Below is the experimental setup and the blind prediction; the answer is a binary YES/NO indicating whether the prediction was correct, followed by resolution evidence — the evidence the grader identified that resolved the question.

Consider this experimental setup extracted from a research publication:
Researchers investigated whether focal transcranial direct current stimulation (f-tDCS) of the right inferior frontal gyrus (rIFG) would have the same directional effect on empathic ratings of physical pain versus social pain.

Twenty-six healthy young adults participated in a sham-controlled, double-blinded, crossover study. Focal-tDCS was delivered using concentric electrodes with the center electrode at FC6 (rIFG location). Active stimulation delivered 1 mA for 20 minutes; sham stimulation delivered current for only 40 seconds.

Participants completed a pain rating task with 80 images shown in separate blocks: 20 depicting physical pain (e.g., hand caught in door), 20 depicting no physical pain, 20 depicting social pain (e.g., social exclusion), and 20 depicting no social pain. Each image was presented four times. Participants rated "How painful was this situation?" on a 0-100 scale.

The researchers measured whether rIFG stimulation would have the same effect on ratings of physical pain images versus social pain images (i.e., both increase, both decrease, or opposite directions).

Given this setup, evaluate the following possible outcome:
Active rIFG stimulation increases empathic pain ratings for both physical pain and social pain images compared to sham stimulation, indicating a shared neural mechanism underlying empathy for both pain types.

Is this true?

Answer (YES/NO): NO